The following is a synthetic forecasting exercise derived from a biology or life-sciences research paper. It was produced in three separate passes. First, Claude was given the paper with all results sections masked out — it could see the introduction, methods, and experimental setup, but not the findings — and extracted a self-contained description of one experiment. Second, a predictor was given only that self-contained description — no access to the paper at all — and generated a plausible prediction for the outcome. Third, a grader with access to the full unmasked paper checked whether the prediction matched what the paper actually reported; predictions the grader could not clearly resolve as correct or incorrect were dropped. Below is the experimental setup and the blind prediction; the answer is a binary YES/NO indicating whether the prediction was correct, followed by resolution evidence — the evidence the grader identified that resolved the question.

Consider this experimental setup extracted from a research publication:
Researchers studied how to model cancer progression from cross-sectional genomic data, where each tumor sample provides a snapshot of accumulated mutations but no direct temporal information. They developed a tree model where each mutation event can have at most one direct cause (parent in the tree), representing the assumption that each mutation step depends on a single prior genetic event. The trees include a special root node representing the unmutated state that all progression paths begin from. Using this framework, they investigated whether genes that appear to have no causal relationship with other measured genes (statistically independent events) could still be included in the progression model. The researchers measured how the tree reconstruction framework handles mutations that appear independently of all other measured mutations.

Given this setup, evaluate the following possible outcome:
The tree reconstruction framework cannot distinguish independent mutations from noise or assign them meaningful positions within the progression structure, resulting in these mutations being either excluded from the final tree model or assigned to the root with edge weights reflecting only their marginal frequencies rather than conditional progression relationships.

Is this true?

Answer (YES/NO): NO